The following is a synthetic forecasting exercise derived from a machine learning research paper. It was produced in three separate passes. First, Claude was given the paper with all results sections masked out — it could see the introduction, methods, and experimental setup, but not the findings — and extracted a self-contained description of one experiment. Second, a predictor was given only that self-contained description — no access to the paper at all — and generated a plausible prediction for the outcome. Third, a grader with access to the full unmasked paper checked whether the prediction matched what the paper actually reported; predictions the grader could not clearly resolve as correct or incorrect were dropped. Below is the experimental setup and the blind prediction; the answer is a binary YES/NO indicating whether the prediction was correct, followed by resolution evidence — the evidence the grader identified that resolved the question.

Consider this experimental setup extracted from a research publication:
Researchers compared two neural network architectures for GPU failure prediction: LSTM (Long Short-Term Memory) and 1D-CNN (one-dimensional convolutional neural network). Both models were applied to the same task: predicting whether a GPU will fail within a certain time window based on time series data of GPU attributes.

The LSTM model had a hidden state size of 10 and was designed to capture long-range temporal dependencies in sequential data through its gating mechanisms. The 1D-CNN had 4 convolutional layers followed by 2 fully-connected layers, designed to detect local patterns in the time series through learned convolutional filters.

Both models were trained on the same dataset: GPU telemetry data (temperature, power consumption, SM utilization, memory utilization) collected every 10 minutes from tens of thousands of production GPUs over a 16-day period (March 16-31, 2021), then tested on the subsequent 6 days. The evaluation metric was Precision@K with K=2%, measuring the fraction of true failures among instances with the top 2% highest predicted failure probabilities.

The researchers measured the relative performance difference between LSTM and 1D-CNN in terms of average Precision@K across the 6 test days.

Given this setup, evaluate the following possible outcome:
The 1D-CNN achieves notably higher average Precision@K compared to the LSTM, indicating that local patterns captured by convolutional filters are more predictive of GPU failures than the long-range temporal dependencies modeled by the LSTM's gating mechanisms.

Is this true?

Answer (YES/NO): YES